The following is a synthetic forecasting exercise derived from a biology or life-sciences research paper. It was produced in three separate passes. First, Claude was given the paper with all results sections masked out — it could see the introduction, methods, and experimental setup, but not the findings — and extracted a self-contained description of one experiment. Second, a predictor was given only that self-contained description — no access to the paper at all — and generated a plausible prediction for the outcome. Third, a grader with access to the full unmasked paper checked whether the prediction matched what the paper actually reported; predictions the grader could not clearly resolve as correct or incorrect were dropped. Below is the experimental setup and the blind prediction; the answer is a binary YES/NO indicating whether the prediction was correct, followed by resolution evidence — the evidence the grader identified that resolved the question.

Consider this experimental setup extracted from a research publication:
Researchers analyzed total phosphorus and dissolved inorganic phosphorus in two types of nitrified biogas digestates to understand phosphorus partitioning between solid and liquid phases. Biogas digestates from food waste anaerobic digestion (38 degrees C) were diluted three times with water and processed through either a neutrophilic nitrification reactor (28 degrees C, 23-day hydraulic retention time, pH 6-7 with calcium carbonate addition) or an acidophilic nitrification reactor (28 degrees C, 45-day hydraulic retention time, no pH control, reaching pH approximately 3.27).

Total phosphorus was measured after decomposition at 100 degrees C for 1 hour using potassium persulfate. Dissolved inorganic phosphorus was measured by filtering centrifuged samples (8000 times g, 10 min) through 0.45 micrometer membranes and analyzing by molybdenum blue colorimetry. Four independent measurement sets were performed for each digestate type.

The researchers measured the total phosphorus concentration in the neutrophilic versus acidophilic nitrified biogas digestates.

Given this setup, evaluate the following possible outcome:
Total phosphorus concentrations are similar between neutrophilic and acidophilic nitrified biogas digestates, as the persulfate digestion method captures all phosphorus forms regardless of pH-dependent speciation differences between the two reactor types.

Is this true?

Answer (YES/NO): NO